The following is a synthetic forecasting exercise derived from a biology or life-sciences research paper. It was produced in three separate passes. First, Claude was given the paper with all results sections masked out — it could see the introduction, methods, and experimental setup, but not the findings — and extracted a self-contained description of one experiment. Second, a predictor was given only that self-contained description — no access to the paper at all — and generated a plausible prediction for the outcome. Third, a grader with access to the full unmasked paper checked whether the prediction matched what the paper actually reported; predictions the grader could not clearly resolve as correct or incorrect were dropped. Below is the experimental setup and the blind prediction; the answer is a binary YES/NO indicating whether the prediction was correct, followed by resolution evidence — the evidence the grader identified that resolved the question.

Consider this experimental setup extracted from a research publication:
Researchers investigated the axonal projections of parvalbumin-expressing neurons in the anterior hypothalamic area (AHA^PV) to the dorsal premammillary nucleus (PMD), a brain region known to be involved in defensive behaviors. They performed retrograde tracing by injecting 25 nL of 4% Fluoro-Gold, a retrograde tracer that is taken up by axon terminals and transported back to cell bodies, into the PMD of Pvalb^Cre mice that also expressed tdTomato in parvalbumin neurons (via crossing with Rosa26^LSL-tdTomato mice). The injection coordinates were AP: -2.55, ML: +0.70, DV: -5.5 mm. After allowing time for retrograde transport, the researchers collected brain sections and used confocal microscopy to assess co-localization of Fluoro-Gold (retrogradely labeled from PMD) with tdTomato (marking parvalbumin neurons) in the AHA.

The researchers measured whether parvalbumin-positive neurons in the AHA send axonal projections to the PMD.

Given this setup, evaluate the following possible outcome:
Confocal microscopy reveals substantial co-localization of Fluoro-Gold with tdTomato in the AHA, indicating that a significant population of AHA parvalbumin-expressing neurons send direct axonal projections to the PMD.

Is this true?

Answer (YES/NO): YES